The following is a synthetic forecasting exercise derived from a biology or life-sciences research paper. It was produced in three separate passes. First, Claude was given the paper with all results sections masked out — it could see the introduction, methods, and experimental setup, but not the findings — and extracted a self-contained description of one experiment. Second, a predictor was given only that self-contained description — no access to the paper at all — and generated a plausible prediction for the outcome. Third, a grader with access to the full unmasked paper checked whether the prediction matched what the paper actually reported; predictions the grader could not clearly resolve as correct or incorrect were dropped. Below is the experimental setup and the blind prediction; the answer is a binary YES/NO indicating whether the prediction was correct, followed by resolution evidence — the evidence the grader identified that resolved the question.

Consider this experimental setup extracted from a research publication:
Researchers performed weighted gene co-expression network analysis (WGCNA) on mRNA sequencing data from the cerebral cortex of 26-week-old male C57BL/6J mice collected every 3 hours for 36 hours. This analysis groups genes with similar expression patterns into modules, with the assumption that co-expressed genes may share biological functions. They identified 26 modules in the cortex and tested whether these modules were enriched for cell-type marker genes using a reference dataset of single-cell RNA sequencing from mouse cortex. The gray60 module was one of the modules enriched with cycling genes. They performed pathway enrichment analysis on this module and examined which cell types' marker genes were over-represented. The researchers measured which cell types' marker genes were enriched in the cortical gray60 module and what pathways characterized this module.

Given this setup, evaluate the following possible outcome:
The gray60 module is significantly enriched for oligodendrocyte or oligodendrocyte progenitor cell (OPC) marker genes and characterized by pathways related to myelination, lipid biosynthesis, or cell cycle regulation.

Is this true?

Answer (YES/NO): YES